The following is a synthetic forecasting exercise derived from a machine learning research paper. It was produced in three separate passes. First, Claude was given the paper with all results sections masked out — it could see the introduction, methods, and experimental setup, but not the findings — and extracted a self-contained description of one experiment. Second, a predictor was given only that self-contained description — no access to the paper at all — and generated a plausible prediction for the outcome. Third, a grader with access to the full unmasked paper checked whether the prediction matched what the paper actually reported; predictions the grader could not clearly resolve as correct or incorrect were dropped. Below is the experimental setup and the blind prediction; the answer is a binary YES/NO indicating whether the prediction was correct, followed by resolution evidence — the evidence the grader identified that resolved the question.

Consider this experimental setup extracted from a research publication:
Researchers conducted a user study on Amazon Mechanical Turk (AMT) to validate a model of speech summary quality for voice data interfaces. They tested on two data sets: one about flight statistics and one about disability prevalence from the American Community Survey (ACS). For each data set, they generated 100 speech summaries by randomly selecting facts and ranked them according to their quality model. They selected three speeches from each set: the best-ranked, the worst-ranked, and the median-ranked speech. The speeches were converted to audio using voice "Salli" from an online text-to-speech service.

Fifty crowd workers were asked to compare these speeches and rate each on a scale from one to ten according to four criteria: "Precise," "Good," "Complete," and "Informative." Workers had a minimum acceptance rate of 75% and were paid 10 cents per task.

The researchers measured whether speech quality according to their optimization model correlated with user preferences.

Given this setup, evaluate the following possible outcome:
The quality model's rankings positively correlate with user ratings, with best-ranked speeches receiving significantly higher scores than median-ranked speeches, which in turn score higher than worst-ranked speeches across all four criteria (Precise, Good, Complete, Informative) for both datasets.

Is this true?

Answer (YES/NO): NO